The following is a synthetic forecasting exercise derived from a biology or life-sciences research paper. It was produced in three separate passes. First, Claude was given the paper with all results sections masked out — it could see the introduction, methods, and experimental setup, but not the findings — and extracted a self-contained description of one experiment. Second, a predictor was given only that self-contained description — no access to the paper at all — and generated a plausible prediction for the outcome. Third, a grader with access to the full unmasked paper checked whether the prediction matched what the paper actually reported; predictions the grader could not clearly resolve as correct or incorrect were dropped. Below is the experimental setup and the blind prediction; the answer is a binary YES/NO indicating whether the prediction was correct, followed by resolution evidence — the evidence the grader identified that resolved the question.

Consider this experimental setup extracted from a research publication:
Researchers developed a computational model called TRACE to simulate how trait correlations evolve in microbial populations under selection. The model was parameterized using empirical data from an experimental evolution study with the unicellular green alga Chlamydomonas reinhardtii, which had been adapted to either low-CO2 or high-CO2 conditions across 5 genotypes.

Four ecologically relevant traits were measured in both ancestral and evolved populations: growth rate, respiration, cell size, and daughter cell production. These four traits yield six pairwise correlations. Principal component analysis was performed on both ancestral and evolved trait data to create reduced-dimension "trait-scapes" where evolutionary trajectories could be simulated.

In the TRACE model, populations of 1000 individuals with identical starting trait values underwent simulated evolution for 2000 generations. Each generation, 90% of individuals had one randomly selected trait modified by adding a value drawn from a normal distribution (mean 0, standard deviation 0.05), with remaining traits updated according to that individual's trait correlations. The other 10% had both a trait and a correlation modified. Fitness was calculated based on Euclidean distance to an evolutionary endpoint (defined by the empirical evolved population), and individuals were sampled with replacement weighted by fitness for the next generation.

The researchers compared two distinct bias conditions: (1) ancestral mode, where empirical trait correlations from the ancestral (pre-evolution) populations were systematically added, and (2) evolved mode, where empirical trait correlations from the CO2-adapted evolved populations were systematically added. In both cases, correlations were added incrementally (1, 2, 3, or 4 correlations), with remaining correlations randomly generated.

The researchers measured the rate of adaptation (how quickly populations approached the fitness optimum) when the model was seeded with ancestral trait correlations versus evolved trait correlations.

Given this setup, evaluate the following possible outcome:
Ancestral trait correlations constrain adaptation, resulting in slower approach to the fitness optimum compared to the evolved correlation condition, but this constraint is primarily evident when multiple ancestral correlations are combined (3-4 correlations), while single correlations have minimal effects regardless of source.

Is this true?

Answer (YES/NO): NO